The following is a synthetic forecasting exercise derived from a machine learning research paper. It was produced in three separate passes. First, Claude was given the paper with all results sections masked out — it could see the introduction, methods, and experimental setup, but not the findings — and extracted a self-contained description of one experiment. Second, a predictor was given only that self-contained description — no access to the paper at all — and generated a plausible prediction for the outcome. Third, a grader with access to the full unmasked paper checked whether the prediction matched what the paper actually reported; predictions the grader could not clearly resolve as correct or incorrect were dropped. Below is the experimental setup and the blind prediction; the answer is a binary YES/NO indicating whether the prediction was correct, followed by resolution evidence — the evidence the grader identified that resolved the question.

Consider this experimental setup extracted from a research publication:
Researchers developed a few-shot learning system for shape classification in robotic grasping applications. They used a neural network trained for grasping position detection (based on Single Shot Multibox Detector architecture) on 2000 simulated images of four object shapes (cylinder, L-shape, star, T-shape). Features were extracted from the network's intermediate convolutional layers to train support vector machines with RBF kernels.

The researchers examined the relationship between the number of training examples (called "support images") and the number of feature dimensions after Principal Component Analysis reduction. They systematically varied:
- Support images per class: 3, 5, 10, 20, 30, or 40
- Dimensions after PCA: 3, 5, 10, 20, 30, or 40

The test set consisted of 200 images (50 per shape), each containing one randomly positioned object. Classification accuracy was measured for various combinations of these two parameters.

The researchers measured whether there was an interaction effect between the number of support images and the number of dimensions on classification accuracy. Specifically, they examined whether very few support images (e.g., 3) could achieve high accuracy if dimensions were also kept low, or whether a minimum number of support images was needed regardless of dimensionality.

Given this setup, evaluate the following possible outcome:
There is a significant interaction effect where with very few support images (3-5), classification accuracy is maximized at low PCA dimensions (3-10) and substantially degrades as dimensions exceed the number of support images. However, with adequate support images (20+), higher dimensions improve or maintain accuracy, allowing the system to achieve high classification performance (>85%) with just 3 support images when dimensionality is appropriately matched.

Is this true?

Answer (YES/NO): NO